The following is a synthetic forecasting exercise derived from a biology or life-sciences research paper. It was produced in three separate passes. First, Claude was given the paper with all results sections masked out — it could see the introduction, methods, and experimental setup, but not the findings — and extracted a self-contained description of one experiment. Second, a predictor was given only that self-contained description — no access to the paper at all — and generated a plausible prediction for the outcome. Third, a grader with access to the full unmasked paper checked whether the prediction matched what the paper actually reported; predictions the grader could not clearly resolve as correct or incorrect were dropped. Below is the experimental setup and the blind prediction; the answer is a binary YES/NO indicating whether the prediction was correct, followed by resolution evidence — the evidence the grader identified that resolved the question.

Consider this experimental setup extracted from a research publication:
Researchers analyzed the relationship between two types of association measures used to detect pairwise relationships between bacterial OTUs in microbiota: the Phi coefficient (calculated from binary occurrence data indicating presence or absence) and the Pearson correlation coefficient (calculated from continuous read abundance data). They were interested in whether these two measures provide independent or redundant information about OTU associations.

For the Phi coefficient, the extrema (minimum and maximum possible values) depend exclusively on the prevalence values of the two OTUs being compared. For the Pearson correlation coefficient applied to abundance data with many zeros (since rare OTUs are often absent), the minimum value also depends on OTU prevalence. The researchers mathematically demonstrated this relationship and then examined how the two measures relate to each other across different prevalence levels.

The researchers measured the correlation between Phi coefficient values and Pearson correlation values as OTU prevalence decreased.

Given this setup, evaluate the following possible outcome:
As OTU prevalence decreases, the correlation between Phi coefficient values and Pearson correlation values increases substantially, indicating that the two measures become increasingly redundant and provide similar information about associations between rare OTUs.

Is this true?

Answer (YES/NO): YES